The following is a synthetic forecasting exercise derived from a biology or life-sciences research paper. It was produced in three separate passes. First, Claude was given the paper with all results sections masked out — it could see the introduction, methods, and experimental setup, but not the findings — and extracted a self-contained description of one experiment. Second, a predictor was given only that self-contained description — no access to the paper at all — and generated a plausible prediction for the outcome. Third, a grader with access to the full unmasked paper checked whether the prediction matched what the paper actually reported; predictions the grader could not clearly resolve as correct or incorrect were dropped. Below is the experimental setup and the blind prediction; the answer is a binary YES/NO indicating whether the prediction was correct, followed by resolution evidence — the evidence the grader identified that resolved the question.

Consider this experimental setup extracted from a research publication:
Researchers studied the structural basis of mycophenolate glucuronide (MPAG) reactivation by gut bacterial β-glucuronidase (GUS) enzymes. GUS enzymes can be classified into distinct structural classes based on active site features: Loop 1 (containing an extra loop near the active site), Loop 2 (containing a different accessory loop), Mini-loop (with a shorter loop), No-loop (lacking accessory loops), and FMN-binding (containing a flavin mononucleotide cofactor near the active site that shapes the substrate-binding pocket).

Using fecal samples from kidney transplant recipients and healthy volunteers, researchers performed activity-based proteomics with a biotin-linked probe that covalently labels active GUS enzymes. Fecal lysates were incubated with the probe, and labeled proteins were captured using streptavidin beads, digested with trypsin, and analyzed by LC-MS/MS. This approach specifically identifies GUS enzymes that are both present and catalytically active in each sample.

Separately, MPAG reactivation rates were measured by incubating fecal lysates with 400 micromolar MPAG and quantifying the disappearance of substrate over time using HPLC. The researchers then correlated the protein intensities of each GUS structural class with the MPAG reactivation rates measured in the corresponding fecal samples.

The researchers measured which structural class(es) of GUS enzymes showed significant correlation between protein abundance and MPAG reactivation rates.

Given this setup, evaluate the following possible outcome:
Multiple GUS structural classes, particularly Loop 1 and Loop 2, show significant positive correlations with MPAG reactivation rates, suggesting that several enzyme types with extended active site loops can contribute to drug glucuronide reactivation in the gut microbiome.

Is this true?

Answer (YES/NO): NO